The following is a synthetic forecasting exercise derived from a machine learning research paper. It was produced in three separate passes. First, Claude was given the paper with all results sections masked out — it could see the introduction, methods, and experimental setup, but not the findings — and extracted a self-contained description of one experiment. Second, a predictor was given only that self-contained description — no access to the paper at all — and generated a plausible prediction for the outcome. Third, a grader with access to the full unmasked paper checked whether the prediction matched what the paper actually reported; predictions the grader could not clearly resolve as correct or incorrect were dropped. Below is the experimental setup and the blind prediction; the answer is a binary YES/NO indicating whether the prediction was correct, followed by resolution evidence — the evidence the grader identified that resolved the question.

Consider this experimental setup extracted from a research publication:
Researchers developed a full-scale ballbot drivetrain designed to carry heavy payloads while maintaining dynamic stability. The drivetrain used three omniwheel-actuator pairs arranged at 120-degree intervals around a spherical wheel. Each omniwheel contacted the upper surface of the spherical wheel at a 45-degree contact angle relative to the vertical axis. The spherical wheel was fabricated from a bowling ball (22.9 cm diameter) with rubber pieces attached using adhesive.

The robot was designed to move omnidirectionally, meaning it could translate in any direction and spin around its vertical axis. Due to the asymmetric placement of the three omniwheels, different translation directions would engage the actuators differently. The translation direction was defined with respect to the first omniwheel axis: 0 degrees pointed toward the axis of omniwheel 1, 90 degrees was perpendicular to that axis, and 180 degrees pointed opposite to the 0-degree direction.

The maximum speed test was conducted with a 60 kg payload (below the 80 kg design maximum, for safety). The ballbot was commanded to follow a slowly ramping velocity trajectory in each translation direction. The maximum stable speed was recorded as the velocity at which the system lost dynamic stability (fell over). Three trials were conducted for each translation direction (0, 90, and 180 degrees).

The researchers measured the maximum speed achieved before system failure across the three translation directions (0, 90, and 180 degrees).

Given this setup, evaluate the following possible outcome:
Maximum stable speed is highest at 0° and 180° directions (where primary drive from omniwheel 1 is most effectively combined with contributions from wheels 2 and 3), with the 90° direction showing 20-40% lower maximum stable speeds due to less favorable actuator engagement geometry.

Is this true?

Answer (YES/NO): NO